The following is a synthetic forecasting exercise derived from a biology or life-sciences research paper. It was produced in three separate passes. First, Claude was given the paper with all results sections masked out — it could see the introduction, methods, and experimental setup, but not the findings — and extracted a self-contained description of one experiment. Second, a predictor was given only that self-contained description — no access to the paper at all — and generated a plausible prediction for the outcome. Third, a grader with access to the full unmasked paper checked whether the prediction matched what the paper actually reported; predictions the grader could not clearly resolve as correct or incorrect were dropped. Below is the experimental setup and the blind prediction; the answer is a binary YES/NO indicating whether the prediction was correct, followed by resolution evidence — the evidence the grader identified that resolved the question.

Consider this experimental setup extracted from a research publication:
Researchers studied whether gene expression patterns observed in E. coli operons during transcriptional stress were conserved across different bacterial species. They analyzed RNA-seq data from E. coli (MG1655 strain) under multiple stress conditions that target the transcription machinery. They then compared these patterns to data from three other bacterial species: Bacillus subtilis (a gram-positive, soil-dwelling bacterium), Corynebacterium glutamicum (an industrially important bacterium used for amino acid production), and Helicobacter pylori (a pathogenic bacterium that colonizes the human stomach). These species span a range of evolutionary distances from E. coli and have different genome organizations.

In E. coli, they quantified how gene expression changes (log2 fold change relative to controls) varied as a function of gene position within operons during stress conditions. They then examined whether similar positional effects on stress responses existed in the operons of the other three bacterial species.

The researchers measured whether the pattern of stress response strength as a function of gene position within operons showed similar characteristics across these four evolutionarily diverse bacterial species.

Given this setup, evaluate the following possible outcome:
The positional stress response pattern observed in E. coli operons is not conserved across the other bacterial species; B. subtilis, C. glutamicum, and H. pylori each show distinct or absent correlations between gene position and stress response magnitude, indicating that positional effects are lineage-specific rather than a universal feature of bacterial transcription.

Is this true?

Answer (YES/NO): NO